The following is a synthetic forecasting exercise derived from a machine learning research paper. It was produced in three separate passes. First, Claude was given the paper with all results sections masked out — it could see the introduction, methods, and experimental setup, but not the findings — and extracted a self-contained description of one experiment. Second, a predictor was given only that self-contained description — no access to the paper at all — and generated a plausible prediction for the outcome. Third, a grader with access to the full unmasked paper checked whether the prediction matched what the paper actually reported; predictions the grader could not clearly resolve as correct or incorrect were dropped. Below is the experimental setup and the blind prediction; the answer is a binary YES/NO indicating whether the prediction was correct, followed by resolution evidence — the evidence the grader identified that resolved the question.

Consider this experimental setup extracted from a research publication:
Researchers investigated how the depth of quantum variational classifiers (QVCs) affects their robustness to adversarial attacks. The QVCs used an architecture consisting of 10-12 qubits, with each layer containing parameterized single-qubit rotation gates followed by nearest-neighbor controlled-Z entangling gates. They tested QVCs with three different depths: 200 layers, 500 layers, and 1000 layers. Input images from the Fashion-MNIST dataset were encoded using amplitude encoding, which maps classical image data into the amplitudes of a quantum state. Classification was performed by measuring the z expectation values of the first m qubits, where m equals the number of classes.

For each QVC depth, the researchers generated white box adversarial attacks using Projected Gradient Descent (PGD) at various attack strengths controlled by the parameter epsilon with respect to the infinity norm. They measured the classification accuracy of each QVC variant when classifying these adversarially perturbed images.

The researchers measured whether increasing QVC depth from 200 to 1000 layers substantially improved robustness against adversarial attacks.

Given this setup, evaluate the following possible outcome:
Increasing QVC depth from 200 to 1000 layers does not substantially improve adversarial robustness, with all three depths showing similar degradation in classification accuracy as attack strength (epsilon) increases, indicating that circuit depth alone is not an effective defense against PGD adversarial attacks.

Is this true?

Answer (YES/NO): YES